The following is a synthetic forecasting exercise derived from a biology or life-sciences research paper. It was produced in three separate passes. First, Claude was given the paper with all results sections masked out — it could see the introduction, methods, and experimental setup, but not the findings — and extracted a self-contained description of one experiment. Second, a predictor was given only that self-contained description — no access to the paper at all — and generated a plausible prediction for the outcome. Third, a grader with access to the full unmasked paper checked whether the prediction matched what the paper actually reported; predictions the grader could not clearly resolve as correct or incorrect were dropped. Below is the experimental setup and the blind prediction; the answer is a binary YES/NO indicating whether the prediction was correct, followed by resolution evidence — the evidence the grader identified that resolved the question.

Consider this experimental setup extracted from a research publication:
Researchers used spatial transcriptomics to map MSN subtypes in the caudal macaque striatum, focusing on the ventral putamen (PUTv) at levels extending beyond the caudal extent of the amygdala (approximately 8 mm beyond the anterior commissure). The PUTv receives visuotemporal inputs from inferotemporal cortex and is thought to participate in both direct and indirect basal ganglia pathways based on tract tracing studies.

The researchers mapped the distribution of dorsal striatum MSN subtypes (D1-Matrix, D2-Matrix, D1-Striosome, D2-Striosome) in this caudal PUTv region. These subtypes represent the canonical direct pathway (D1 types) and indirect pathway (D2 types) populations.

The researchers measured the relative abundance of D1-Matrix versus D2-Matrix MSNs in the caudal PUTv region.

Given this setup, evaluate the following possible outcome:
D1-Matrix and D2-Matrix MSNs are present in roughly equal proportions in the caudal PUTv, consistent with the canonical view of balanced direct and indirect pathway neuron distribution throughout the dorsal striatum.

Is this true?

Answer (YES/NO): NO